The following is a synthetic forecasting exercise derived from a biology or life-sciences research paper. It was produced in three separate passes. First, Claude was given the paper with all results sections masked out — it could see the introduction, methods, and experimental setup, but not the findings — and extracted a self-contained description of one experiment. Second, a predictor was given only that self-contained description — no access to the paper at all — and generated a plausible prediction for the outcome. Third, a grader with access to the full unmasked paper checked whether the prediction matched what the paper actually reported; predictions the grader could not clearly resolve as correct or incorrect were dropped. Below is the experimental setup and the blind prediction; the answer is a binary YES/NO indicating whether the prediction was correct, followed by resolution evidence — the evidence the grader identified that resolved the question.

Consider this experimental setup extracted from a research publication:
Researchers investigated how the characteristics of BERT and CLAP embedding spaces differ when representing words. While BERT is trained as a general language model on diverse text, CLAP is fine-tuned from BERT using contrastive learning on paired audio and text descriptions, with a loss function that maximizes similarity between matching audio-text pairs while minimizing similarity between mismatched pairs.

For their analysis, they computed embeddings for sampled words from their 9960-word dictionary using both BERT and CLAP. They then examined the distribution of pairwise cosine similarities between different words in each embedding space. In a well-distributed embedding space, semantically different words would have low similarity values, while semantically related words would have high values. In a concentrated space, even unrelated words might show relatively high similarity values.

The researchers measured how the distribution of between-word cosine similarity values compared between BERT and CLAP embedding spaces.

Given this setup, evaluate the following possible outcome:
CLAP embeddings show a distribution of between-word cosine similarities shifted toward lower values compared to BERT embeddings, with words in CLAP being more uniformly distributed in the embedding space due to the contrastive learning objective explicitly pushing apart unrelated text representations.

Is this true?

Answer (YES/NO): NO